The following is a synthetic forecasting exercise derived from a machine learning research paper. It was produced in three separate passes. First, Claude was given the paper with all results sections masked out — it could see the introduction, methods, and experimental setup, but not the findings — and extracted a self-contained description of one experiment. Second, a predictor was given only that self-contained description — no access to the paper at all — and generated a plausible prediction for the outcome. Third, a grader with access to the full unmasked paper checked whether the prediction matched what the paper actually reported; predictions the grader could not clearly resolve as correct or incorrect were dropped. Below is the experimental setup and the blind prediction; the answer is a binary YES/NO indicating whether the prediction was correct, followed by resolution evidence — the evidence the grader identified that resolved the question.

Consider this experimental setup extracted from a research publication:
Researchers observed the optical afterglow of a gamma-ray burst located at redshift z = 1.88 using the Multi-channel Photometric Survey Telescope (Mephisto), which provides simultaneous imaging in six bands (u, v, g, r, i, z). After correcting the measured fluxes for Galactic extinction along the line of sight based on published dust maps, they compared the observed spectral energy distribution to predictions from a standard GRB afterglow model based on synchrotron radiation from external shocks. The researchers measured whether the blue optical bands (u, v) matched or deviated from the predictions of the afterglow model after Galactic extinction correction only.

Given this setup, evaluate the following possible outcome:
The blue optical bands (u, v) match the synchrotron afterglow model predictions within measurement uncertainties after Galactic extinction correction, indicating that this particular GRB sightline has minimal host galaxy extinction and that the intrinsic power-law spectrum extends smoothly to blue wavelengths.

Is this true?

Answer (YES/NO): NO